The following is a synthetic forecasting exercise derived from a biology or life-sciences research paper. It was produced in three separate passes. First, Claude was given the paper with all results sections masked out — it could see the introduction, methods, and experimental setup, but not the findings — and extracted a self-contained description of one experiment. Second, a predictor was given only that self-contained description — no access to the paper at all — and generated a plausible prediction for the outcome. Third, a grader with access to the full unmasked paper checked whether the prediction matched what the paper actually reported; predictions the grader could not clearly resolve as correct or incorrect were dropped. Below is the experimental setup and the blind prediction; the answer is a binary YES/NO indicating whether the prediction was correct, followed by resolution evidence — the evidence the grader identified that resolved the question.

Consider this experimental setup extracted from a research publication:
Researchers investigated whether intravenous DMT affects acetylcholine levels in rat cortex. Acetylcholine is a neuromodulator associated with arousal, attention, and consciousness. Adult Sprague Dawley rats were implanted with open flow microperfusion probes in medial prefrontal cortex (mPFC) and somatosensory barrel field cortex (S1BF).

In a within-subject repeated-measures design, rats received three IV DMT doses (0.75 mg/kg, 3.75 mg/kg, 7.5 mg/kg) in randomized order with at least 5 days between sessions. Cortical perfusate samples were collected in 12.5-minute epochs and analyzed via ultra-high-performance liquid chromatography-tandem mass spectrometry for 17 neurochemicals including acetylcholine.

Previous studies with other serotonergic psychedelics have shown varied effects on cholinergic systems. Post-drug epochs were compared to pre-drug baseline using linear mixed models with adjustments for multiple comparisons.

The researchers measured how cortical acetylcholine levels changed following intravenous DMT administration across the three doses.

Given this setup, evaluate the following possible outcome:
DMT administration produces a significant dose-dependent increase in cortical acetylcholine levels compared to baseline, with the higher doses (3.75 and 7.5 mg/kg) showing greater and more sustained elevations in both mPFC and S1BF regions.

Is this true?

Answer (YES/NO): NO